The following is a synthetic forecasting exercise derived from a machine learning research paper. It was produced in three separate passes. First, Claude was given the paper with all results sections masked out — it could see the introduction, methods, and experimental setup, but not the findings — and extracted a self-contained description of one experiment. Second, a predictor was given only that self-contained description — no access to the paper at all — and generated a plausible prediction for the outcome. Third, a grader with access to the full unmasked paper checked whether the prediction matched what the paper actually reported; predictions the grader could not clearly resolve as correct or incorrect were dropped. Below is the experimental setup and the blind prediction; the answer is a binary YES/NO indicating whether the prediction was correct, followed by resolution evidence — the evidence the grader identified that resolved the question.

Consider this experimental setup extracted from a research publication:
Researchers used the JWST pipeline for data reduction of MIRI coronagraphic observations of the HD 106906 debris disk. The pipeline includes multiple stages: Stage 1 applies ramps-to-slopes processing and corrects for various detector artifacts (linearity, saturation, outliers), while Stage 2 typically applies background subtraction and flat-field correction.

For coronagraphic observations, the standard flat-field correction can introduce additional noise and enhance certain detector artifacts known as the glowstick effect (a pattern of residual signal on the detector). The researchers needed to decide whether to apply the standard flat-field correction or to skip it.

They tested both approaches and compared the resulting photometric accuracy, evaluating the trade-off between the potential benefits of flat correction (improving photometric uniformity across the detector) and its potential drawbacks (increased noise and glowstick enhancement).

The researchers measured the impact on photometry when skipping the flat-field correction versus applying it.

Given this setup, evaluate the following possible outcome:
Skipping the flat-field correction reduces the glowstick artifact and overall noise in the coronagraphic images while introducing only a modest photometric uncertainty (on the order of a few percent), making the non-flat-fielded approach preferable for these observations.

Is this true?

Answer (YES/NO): YES